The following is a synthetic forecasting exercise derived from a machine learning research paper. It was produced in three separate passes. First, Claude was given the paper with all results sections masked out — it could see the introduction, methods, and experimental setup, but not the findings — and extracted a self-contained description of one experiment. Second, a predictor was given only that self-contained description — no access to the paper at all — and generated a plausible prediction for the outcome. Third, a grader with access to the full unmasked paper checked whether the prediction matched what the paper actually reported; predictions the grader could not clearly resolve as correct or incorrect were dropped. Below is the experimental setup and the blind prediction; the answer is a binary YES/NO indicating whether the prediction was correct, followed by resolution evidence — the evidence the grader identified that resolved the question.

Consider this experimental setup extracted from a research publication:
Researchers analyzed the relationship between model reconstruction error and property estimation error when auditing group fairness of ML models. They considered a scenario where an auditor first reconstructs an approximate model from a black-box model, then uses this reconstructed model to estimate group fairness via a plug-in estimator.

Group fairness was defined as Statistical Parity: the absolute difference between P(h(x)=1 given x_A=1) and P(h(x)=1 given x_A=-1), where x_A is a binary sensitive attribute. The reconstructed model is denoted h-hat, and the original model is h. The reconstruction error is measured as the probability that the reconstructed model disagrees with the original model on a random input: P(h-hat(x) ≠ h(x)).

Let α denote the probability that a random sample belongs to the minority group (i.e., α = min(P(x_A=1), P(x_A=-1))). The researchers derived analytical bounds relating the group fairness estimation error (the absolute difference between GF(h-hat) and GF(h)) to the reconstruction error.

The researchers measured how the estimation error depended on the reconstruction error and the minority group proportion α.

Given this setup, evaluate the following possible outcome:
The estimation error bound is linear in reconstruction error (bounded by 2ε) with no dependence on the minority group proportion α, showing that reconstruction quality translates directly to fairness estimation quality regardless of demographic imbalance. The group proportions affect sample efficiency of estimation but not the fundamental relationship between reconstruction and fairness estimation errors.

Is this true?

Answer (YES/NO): NO